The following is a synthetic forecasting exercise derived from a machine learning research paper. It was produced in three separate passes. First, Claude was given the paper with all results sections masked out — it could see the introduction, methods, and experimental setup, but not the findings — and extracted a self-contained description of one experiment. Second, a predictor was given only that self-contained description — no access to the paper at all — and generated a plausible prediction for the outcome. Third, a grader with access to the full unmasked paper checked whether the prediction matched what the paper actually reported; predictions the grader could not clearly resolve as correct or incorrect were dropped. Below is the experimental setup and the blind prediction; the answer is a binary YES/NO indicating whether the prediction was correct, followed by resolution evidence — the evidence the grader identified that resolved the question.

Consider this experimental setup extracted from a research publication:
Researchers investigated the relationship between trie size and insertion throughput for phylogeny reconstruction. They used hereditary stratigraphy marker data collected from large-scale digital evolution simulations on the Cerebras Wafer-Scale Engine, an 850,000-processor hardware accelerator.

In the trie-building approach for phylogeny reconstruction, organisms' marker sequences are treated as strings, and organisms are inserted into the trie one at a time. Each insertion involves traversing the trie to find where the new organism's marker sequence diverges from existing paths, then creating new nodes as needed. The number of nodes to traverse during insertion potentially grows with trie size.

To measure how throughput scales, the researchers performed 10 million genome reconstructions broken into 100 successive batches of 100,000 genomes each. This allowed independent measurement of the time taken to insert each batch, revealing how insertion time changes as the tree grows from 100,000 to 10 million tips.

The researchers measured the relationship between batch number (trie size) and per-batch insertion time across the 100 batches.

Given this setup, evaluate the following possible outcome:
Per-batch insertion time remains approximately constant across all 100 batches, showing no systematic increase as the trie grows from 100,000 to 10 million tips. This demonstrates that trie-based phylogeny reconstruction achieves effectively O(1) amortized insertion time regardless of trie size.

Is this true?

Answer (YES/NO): NO